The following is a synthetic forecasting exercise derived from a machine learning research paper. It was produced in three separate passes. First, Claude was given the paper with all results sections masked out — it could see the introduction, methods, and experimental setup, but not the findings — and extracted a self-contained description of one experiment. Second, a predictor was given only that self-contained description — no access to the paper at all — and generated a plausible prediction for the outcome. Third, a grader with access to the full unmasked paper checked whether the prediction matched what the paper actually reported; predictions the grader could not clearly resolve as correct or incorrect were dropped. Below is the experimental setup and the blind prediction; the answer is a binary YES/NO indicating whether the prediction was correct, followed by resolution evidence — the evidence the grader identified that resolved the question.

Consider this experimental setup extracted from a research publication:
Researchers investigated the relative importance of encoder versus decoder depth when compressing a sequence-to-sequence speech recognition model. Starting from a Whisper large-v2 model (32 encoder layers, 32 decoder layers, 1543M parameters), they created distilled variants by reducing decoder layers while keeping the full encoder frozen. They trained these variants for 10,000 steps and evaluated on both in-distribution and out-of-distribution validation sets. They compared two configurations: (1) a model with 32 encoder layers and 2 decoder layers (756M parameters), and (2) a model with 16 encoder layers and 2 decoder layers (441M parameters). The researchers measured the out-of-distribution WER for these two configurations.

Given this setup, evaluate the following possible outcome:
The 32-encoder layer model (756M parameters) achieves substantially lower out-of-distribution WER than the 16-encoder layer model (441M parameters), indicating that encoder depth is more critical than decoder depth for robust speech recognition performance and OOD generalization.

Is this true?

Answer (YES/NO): YES